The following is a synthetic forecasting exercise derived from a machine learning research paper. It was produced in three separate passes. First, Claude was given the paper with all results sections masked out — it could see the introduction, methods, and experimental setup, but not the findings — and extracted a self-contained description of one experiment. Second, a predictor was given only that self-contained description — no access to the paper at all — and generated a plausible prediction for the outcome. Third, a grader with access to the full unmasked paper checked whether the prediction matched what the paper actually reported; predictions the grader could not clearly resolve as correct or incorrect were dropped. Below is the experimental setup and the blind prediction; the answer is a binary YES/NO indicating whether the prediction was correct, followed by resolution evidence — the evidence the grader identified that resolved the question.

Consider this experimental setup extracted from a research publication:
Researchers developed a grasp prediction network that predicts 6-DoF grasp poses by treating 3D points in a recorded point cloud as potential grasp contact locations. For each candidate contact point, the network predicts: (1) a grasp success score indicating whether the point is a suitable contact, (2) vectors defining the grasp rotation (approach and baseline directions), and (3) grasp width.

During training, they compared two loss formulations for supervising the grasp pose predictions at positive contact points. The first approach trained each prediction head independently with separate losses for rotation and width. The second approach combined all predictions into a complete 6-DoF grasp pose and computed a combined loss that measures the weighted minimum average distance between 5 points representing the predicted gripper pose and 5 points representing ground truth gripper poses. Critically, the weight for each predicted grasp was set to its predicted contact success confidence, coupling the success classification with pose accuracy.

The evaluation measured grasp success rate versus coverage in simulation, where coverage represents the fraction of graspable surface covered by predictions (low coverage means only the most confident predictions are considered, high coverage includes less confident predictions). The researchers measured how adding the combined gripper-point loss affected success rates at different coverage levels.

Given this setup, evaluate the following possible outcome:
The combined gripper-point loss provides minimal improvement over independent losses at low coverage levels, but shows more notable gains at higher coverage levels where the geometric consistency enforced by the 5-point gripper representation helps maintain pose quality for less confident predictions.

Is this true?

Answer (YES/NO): NO